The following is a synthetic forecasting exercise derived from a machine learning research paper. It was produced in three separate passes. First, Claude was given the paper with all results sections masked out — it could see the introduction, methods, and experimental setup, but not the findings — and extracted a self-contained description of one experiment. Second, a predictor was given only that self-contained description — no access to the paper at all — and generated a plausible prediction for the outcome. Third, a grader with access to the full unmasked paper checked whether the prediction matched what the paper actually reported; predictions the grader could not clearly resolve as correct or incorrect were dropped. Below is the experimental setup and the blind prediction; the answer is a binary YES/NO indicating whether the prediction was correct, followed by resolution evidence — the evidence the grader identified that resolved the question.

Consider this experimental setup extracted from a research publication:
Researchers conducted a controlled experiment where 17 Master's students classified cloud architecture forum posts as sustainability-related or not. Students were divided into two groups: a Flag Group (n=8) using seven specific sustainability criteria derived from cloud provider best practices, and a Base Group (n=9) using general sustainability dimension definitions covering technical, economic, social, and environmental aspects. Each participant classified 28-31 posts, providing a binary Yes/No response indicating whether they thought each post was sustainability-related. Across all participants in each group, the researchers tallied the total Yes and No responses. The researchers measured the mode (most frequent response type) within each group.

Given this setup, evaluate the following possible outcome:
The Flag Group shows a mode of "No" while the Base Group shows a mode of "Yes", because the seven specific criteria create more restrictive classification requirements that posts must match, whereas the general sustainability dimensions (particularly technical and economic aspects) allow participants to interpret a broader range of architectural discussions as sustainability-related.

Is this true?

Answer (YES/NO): NO